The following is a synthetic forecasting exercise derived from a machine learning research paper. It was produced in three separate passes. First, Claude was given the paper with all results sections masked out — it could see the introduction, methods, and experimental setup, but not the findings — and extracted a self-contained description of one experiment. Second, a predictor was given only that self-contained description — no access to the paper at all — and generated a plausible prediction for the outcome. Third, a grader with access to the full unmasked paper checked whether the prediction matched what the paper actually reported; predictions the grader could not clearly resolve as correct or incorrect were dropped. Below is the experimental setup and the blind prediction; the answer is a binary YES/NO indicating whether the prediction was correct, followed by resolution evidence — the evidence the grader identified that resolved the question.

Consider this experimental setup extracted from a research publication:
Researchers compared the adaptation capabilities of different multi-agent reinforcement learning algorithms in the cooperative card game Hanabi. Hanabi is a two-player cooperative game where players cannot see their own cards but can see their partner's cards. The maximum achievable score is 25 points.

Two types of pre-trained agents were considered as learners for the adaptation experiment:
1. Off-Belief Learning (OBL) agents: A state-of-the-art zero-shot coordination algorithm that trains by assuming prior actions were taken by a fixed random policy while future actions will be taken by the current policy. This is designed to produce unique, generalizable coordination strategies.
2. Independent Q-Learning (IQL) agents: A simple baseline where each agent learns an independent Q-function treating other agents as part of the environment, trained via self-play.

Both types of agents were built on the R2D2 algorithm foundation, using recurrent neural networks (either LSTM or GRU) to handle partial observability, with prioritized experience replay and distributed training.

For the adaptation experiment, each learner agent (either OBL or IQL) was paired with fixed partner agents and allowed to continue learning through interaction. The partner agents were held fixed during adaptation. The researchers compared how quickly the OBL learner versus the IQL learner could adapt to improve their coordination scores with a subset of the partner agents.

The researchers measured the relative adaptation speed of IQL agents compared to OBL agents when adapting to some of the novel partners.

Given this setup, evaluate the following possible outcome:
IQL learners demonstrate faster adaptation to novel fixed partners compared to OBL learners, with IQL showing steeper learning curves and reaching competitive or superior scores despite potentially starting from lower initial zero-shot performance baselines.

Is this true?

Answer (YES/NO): YES